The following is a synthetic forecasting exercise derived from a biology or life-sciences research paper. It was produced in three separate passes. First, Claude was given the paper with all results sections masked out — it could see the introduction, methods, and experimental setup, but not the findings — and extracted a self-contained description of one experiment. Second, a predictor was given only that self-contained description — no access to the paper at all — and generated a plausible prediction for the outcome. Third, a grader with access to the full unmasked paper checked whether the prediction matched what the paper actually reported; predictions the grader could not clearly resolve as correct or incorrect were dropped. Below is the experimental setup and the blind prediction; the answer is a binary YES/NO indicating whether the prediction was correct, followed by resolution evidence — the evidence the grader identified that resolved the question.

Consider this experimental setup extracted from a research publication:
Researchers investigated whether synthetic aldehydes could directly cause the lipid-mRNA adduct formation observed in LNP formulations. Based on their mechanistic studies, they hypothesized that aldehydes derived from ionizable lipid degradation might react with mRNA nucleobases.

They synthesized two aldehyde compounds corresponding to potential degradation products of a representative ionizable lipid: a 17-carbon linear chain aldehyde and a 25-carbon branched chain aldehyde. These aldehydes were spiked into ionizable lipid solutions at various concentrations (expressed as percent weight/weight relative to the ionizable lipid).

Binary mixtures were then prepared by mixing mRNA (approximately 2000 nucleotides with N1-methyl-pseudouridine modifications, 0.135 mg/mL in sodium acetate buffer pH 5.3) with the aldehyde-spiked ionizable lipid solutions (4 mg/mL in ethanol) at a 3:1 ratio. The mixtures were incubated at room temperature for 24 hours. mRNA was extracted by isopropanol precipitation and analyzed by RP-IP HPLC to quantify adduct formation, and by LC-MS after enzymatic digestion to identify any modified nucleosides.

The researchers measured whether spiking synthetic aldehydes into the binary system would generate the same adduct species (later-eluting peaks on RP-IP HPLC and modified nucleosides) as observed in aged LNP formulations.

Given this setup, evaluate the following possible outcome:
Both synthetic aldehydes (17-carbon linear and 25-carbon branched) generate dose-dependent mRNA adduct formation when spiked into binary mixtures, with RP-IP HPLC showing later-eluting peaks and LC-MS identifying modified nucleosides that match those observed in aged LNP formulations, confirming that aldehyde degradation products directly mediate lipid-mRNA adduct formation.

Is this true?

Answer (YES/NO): YES